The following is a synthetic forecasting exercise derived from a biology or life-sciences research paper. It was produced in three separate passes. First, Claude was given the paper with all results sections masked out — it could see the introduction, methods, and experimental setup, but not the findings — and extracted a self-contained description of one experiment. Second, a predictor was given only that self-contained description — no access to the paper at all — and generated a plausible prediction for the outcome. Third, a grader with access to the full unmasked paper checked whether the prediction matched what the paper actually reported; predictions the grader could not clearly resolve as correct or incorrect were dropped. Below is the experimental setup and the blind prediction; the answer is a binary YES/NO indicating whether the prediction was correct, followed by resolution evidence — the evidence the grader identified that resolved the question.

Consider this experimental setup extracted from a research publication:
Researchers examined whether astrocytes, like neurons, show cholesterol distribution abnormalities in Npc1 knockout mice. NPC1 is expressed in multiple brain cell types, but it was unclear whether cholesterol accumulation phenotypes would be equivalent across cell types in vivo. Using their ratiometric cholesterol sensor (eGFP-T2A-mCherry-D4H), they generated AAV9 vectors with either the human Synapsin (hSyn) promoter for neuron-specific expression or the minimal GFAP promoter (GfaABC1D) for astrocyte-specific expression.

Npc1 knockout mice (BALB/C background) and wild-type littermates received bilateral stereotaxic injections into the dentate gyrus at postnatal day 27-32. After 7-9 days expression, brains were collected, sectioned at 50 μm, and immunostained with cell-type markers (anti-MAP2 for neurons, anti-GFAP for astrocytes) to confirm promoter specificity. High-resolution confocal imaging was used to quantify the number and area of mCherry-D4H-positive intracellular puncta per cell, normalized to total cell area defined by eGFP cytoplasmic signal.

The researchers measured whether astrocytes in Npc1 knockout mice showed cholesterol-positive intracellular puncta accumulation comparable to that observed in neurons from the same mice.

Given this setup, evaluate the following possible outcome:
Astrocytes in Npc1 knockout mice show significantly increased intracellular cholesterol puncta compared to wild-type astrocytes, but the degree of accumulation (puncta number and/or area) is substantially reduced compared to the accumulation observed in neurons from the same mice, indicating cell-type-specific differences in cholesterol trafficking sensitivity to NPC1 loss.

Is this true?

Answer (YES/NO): NO